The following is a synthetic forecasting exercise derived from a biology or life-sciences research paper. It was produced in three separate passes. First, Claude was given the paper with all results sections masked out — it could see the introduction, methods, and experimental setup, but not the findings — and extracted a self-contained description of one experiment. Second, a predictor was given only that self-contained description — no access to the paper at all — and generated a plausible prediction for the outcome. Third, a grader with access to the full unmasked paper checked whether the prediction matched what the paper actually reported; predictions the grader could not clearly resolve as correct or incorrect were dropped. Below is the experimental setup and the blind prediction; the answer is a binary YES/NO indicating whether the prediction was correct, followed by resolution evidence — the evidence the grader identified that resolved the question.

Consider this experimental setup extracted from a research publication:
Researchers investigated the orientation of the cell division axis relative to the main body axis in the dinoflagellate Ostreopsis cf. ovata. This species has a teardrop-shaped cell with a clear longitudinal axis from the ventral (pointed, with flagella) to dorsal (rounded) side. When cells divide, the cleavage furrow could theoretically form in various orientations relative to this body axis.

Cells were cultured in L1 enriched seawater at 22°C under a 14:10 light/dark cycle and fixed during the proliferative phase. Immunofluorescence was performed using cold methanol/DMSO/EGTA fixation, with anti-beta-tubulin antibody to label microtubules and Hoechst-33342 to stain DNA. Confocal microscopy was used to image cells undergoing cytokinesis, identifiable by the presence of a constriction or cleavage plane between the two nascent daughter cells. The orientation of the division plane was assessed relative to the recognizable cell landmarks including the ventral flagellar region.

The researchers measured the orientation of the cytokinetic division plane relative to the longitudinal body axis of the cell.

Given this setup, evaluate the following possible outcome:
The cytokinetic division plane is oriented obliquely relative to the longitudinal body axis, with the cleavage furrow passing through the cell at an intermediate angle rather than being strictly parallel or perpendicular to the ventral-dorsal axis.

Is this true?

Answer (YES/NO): NO